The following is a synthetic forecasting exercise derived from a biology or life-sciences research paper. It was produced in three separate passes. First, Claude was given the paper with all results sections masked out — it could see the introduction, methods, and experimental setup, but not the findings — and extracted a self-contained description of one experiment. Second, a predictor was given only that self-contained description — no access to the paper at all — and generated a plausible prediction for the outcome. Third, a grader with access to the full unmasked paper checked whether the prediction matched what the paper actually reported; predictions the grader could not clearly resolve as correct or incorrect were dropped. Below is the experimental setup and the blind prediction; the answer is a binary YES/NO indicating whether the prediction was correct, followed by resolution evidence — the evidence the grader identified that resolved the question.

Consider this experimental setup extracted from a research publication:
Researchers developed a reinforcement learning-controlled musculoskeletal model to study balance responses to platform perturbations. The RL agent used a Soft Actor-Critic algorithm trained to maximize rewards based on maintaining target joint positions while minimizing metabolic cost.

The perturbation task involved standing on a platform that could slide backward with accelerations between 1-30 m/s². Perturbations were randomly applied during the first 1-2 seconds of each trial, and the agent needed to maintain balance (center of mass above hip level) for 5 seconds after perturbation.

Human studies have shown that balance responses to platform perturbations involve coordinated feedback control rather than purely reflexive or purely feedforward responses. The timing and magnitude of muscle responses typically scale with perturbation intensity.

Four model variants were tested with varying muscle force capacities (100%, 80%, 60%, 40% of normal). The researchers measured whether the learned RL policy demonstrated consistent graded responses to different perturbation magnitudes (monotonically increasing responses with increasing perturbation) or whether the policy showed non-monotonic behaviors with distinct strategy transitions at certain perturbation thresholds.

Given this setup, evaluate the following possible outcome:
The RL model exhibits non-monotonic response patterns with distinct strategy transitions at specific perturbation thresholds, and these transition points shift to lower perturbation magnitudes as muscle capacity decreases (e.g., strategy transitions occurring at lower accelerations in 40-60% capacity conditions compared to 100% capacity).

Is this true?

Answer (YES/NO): YES